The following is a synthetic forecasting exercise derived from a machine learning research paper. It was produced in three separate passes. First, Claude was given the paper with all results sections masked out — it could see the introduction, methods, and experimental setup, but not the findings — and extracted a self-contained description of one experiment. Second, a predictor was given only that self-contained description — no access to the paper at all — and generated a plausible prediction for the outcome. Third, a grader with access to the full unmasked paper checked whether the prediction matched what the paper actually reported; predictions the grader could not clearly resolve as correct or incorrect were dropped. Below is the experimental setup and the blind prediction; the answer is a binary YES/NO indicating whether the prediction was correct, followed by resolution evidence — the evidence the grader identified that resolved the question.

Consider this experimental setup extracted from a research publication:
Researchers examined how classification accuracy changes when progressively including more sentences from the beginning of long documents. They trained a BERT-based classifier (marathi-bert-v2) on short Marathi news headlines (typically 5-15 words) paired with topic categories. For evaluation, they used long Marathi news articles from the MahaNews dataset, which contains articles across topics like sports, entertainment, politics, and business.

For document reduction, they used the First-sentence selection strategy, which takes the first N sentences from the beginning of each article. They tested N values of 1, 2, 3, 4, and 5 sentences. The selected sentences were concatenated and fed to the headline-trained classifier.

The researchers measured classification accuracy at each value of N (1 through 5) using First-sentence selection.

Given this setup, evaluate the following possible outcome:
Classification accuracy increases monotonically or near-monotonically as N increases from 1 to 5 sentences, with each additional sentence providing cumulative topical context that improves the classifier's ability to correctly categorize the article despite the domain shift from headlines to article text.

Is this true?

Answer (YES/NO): NO